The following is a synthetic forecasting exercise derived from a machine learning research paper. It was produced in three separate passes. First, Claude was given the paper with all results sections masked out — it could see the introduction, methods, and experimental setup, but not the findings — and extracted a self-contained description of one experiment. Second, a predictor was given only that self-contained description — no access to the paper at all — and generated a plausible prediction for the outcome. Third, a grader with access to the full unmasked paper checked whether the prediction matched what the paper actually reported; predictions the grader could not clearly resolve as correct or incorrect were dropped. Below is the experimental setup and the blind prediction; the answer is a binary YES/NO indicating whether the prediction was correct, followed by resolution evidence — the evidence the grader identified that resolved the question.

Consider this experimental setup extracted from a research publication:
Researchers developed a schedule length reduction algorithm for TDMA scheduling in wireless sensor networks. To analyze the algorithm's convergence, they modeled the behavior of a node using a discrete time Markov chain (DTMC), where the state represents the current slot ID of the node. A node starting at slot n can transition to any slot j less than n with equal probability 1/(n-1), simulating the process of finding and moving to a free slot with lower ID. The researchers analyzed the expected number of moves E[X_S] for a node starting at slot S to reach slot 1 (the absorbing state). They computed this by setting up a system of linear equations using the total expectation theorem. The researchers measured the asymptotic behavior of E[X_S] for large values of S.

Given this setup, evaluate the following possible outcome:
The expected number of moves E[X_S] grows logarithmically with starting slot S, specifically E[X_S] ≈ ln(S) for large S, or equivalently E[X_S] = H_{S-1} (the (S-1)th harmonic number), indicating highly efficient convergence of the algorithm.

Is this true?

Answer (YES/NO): YES